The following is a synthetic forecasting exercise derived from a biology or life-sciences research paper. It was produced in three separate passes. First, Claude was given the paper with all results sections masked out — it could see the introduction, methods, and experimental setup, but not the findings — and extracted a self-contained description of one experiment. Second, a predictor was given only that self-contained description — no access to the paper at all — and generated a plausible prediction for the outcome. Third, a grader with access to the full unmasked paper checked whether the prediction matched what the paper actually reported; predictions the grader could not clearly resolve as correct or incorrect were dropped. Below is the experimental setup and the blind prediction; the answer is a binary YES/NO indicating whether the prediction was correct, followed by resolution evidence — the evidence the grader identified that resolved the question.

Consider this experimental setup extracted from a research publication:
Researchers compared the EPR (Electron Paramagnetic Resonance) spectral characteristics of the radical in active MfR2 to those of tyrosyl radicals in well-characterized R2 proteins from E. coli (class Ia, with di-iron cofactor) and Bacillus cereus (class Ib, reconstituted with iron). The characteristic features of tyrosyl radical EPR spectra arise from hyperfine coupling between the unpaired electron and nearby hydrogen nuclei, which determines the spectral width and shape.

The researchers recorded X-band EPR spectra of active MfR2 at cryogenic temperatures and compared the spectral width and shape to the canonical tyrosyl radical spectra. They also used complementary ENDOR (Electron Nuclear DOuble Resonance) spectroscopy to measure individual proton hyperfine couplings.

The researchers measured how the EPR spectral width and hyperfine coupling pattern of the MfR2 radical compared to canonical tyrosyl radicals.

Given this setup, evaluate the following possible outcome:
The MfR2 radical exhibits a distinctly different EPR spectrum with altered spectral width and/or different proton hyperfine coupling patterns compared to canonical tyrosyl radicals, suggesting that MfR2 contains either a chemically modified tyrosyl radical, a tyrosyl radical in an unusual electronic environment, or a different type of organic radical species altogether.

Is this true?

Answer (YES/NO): YES